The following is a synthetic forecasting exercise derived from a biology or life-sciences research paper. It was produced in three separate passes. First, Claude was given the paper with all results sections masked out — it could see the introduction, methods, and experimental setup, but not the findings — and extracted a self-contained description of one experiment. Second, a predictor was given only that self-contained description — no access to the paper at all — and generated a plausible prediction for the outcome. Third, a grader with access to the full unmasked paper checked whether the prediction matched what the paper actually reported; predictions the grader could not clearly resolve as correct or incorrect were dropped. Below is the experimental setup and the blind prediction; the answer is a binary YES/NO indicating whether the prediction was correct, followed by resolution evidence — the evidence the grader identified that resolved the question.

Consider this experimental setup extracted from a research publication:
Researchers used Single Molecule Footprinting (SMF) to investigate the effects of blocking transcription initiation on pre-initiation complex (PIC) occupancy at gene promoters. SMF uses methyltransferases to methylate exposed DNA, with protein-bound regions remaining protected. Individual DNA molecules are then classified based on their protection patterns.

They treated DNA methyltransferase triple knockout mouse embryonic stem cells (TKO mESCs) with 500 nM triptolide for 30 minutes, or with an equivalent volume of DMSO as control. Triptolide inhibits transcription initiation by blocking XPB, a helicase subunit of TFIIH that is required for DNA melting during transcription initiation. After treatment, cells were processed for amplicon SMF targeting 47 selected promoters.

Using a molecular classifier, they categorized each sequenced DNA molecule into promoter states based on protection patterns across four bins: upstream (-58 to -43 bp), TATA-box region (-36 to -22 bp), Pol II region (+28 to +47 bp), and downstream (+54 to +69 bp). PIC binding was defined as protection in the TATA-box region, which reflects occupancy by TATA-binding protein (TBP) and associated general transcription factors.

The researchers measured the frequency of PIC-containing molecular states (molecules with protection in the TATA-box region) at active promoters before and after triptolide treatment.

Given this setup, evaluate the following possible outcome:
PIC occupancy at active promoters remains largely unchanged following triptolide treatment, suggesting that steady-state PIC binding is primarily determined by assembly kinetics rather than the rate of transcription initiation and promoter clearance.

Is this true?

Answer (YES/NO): YES